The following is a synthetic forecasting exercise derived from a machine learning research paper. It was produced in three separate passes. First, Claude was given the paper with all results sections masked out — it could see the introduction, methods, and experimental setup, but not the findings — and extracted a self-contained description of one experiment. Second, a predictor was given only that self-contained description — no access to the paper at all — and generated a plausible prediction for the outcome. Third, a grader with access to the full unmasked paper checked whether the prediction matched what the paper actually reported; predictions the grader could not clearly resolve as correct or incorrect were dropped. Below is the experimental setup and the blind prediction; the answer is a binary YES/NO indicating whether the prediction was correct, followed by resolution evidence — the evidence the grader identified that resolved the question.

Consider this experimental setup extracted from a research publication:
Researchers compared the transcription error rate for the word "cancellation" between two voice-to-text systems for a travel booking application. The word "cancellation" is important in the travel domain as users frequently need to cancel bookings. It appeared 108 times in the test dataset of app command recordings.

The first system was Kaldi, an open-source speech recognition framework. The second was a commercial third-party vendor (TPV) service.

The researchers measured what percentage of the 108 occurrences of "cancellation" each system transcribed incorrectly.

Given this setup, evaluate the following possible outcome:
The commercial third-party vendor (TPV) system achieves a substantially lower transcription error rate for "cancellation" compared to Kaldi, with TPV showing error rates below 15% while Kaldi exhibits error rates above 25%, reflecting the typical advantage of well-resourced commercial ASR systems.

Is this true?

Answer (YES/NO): NO